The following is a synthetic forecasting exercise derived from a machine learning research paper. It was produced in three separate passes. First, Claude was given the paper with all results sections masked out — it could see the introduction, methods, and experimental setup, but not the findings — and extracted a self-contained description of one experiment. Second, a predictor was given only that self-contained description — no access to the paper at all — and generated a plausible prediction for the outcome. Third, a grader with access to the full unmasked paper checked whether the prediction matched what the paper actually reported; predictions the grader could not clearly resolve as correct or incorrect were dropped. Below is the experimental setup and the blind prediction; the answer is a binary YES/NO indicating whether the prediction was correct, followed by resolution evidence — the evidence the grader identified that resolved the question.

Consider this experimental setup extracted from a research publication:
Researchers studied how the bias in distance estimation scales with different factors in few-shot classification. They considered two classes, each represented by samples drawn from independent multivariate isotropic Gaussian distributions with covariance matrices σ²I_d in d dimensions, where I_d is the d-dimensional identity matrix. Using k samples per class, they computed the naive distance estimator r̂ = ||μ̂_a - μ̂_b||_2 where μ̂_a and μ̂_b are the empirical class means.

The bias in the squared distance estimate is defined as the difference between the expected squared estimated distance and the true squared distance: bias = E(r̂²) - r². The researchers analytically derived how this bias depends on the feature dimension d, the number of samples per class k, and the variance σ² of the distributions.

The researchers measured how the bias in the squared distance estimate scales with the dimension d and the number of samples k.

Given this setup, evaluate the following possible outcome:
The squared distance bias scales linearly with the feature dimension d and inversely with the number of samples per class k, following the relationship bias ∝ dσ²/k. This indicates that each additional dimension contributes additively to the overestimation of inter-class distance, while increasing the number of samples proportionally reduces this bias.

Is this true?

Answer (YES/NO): YES